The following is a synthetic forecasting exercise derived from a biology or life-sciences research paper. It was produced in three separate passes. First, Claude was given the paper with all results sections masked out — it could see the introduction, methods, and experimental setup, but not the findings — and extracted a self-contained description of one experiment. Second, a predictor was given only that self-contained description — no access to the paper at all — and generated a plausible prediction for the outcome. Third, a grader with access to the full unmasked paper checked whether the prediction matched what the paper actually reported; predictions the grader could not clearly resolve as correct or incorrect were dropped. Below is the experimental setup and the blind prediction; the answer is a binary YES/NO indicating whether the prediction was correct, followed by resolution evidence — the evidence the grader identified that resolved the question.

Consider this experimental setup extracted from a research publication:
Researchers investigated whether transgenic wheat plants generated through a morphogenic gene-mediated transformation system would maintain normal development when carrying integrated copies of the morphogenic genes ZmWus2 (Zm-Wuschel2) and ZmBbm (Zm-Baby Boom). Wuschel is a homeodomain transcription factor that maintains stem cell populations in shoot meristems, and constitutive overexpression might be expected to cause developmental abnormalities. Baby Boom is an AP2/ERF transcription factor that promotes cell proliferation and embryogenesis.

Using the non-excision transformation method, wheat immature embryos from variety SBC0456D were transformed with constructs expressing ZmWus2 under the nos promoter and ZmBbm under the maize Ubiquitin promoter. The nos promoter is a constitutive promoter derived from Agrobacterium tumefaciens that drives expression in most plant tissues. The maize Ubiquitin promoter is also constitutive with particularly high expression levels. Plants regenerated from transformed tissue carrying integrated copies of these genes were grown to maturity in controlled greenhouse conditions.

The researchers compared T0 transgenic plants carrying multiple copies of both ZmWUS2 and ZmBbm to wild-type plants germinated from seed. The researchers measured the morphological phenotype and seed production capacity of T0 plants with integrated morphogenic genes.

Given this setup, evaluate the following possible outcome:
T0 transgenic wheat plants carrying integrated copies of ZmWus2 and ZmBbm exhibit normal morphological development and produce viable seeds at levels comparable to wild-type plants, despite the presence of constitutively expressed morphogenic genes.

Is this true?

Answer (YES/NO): YES